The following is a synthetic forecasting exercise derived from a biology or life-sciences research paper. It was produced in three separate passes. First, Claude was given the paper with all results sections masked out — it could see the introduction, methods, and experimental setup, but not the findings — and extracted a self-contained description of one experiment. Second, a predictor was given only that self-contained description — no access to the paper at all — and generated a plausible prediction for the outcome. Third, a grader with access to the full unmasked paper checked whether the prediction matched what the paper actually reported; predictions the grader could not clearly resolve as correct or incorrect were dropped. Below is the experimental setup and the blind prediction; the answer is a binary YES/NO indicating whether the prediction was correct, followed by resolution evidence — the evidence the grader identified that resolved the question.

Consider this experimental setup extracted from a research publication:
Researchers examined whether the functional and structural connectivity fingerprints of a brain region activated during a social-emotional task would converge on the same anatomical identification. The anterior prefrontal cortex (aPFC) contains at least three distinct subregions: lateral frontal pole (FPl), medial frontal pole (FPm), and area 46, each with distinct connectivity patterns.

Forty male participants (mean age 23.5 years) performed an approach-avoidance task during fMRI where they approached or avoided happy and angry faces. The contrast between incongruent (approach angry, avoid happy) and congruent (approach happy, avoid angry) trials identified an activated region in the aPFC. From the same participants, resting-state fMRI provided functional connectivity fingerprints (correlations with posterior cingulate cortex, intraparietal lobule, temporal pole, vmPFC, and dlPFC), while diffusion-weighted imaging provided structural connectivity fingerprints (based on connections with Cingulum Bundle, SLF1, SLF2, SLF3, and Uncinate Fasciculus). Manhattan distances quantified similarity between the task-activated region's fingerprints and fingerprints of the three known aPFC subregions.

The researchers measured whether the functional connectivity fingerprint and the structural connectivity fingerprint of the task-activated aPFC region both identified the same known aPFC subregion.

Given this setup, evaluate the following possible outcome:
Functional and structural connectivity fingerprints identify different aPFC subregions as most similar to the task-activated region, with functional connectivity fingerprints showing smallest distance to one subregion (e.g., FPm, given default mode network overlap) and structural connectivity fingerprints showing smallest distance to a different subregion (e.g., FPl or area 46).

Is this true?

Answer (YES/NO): NO